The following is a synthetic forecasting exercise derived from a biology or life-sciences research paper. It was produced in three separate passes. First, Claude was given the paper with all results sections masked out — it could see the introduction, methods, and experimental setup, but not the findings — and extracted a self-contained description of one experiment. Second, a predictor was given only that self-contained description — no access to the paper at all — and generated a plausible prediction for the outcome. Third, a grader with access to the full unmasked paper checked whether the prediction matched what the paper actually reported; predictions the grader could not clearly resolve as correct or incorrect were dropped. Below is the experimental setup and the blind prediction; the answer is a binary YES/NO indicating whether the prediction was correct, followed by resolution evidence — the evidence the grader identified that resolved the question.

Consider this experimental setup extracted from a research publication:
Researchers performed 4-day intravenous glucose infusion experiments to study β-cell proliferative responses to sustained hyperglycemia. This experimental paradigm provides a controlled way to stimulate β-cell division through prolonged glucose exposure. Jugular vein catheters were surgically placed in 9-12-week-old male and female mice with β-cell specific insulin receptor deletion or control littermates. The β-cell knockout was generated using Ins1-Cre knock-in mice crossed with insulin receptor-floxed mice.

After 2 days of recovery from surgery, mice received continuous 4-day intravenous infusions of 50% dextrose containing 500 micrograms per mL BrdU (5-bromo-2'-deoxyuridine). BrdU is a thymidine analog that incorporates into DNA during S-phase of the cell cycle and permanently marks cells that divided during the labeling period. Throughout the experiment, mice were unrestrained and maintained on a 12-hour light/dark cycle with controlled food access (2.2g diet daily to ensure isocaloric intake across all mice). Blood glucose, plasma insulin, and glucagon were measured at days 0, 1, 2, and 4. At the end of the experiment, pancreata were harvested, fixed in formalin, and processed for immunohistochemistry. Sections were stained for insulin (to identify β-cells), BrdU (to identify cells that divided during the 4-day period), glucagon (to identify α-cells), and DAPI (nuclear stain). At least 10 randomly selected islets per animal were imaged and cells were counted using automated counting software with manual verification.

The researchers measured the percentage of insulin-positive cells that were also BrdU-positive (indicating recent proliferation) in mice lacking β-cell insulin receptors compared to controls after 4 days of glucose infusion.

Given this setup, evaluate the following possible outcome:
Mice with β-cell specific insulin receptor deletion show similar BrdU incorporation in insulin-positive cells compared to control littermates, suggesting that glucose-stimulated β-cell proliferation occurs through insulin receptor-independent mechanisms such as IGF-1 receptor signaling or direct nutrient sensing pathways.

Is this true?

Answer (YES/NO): NO